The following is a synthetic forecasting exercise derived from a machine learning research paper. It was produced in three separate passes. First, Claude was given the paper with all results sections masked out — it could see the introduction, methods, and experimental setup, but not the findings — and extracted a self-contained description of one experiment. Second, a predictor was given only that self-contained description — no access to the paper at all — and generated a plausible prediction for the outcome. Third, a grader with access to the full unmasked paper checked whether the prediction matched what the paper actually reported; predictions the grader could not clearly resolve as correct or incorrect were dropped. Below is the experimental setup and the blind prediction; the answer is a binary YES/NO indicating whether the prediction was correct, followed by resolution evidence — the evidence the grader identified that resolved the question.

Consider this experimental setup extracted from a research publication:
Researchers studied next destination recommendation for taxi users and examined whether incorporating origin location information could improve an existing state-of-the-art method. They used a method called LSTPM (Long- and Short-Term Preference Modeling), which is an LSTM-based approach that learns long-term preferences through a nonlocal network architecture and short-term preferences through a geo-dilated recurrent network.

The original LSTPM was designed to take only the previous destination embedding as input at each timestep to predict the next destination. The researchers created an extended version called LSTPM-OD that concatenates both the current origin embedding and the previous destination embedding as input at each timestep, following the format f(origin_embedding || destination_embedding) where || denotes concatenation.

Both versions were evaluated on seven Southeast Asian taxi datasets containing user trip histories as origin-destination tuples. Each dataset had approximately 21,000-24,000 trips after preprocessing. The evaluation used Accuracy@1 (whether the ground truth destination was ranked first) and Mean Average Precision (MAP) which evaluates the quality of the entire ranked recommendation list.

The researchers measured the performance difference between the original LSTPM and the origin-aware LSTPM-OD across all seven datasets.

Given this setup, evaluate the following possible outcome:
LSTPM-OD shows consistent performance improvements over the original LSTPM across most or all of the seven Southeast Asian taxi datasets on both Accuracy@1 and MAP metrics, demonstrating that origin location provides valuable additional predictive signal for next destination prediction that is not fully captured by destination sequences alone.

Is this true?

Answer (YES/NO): YES